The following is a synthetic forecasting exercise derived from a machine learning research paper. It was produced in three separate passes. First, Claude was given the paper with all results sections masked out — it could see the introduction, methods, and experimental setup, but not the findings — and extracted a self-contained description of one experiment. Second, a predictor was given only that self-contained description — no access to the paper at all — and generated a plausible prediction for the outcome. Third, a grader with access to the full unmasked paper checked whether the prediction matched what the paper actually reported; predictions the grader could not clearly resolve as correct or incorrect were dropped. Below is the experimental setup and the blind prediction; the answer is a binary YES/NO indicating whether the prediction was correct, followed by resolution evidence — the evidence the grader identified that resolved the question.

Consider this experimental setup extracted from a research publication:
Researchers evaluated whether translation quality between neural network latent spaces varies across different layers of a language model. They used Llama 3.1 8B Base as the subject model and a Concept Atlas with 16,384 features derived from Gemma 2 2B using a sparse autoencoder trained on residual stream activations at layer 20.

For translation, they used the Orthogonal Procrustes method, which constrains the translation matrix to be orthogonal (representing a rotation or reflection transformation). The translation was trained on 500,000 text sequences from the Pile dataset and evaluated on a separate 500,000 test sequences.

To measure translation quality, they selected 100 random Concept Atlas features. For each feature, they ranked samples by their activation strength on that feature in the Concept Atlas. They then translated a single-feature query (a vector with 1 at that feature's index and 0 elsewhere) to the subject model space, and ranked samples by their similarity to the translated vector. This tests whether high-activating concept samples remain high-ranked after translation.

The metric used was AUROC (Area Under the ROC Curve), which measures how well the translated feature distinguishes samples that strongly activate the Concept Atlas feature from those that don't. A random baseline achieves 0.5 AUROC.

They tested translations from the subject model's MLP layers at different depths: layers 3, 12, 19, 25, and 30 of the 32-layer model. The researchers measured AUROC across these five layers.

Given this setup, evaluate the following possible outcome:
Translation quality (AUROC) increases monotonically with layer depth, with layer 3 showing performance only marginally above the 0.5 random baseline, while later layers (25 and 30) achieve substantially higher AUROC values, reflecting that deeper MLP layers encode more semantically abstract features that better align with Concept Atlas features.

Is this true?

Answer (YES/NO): NO